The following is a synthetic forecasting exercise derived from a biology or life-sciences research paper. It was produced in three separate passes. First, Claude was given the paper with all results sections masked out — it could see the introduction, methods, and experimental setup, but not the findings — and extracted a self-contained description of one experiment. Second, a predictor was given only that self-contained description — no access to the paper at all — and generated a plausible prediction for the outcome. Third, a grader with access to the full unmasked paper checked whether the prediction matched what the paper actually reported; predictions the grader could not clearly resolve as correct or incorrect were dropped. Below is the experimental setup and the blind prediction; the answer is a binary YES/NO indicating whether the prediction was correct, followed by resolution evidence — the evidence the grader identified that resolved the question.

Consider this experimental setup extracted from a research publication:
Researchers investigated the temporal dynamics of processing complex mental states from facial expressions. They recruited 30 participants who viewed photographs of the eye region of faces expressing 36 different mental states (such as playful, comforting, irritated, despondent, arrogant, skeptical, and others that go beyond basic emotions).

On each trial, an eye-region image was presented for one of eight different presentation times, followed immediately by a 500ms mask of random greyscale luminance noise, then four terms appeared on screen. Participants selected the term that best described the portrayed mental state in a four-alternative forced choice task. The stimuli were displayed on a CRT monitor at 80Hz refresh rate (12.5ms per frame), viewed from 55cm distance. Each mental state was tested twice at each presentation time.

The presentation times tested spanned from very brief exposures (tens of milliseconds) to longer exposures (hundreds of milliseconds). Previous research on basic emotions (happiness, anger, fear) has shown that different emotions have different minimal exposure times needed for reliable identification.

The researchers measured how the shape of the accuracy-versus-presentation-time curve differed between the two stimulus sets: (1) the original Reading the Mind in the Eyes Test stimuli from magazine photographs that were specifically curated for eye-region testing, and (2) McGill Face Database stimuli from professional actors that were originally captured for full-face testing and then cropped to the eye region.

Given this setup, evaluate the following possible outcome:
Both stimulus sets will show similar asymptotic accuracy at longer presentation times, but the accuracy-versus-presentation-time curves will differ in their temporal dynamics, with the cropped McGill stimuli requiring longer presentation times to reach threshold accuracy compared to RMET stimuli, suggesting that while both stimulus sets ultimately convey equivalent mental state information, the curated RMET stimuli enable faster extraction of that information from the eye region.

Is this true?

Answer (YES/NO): NO